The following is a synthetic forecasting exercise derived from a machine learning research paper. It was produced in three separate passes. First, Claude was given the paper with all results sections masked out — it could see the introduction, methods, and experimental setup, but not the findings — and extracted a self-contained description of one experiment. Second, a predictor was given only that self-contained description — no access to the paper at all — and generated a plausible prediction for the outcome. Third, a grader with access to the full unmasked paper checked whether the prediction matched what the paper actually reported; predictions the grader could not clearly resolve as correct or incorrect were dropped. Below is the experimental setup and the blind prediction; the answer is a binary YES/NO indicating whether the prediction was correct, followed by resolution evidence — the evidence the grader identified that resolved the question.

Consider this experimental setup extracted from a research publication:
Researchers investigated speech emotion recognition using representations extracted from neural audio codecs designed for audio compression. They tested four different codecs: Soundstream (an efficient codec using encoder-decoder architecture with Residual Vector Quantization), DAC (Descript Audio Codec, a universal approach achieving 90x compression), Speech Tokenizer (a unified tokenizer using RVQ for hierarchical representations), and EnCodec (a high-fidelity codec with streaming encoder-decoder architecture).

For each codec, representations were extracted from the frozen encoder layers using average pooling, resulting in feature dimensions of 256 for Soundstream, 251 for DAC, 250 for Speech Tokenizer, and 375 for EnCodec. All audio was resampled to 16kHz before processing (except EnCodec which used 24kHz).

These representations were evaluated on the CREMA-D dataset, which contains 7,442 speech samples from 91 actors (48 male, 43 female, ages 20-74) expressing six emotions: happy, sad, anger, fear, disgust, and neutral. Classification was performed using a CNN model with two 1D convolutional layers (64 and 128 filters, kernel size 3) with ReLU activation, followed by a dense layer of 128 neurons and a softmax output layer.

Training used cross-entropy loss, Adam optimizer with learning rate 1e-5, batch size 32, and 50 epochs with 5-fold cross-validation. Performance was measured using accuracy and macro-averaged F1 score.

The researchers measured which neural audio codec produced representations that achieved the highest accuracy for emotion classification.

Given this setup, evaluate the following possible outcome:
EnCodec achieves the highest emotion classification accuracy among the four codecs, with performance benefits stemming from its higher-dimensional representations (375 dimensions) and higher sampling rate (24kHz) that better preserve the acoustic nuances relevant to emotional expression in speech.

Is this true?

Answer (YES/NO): NO